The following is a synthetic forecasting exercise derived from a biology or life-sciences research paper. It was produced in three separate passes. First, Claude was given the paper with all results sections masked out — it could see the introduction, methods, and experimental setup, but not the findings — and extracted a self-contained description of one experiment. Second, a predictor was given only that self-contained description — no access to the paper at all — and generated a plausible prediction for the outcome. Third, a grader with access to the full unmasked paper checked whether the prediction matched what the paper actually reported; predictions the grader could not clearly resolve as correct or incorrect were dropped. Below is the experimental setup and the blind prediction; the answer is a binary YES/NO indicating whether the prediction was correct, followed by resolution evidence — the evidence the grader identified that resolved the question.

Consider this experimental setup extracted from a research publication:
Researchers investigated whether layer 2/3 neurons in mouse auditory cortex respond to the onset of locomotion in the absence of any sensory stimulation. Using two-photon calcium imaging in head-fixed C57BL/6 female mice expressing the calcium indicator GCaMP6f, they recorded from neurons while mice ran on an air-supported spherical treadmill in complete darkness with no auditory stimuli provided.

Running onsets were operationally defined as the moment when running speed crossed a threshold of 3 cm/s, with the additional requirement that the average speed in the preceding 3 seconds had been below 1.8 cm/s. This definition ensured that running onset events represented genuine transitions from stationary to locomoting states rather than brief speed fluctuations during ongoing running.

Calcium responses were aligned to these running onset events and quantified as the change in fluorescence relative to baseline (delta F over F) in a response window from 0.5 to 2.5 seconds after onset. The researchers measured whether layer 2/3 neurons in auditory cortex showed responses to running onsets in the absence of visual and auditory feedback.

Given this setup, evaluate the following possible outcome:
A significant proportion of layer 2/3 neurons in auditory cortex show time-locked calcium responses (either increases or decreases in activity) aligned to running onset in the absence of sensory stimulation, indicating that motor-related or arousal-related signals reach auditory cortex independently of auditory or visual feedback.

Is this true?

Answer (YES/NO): YES